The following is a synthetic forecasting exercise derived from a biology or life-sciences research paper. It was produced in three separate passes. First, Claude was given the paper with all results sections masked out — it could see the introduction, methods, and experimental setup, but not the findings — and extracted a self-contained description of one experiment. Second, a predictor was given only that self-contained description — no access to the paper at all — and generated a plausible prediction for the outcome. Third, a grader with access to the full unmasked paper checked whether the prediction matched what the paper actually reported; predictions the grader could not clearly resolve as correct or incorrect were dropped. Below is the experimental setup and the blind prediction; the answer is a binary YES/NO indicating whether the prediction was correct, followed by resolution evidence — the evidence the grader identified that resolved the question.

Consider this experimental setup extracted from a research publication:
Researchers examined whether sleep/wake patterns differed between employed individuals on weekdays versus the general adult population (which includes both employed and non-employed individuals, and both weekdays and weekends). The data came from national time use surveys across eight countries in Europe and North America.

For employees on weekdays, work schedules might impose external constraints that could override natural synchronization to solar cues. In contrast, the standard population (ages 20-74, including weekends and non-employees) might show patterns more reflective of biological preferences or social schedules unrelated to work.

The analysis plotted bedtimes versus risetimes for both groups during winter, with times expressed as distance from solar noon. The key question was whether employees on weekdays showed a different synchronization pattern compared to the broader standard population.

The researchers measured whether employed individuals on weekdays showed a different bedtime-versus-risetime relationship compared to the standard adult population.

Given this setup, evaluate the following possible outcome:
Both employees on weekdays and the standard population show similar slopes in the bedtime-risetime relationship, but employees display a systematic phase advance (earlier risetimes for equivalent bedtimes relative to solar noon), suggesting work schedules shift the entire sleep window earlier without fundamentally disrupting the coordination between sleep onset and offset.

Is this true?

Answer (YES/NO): NO